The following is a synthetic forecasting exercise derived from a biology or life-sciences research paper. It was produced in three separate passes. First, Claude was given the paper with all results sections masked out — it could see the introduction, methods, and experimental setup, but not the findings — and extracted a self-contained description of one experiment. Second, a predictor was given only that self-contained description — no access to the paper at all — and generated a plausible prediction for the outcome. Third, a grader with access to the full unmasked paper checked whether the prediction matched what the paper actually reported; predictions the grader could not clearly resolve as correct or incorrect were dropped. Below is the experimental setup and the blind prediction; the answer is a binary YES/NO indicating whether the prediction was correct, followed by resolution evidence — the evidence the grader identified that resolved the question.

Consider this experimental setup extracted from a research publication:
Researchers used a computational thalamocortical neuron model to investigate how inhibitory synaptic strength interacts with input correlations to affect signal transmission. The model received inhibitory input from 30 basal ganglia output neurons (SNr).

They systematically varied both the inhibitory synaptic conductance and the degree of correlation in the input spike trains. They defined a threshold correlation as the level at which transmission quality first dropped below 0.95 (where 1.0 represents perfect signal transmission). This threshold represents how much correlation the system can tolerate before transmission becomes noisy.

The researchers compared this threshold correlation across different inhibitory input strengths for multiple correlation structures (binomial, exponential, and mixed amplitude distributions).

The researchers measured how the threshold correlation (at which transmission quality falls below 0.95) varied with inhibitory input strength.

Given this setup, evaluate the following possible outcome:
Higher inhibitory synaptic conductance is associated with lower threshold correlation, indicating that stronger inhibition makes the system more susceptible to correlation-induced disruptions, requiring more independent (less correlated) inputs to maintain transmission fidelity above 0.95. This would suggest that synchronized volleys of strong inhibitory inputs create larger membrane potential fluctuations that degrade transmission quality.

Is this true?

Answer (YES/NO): NO